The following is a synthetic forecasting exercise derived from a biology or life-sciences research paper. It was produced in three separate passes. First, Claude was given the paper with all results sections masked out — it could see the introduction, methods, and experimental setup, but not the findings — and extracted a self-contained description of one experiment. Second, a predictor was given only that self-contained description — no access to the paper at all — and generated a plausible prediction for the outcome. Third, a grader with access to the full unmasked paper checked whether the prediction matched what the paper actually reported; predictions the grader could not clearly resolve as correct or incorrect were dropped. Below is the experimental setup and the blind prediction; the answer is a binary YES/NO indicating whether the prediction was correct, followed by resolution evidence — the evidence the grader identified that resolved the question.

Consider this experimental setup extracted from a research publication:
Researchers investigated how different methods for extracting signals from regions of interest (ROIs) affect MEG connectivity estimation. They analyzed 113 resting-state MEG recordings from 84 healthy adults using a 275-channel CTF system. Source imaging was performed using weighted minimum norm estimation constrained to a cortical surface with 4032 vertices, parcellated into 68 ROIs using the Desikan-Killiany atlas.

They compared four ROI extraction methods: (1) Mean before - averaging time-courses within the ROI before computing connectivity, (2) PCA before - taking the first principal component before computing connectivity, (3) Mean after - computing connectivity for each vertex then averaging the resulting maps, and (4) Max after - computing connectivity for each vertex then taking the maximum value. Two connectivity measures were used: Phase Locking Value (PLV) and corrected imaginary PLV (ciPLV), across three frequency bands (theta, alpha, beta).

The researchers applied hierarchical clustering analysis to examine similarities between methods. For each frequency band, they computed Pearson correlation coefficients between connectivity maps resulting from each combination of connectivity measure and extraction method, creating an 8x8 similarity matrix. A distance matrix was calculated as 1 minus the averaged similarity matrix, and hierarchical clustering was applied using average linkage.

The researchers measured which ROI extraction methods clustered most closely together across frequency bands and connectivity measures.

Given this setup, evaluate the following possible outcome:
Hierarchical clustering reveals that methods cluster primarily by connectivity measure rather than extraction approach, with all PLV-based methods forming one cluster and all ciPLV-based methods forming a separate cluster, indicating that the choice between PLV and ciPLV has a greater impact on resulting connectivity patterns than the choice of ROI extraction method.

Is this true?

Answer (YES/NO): YES